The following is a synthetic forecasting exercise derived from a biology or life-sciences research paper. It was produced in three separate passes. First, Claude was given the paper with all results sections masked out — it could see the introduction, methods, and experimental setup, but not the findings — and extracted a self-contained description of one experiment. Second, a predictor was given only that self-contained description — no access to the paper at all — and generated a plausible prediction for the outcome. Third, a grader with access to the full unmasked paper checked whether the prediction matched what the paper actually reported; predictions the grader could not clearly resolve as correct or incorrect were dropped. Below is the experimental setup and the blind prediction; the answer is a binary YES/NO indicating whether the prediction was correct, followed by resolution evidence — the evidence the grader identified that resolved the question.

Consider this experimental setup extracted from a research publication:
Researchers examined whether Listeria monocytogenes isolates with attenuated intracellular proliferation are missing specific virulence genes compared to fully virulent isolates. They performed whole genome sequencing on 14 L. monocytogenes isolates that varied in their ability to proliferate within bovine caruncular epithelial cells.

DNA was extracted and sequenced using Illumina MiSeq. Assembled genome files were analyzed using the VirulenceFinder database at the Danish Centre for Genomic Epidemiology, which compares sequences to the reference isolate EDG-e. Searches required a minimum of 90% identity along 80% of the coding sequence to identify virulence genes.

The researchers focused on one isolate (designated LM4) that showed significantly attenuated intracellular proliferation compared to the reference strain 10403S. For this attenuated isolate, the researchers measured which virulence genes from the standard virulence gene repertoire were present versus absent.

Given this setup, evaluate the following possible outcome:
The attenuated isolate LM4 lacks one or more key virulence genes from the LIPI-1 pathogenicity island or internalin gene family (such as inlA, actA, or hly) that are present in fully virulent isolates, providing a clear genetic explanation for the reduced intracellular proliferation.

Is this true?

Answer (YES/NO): NO